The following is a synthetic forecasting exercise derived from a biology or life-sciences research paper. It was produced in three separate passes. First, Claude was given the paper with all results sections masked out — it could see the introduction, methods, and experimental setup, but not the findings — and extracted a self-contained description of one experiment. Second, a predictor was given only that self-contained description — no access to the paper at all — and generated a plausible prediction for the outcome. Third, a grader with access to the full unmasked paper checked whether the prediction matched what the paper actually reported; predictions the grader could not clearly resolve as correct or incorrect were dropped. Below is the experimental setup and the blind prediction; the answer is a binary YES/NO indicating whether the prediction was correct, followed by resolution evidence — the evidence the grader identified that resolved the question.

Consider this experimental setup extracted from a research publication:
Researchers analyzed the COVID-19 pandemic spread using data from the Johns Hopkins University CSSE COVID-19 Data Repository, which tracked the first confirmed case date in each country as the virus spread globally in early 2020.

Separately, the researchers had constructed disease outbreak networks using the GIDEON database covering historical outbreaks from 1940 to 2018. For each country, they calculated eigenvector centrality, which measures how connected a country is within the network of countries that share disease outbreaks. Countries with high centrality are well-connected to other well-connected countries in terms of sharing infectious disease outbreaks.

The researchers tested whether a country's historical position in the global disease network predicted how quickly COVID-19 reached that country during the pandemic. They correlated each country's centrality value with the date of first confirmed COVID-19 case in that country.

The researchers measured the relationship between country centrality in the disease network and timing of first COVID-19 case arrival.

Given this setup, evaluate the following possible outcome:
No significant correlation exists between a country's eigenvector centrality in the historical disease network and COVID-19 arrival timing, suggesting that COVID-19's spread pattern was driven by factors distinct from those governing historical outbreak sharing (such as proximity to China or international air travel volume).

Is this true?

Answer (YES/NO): NO